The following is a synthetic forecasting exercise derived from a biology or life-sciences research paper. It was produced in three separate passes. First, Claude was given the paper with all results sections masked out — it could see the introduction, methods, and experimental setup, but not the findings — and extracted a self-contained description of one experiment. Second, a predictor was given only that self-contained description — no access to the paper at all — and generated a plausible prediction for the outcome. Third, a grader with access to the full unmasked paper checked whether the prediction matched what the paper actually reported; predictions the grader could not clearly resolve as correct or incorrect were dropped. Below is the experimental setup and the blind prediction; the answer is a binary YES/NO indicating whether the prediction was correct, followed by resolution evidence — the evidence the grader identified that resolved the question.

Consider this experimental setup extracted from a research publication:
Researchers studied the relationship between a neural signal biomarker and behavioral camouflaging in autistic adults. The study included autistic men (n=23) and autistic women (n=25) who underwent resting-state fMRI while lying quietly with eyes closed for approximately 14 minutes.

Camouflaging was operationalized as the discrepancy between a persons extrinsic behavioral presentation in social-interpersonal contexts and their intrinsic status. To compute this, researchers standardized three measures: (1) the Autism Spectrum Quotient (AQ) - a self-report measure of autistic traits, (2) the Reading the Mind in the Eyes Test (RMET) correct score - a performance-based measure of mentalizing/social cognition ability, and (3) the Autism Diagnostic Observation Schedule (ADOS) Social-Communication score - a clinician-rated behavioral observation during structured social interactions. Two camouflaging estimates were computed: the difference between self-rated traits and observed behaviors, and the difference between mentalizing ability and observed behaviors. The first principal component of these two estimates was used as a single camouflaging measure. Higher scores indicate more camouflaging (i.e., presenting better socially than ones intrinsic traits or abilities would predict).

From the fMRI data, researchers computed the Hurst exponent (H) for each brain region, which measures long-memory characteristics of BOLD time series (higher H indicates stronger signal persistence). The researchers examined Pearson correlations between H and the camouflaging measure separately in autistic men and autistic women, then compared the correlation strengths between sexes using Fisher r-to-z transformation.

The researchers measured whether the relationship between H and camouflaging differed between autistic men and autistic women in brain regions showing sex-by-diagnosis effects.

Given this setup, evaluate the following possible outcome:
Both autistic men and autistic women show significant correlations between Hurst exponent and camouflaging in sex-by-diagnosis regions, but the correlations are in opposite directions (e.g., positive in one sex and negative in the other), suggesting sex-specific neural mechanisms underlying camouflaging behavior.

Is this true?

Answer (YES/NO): NO